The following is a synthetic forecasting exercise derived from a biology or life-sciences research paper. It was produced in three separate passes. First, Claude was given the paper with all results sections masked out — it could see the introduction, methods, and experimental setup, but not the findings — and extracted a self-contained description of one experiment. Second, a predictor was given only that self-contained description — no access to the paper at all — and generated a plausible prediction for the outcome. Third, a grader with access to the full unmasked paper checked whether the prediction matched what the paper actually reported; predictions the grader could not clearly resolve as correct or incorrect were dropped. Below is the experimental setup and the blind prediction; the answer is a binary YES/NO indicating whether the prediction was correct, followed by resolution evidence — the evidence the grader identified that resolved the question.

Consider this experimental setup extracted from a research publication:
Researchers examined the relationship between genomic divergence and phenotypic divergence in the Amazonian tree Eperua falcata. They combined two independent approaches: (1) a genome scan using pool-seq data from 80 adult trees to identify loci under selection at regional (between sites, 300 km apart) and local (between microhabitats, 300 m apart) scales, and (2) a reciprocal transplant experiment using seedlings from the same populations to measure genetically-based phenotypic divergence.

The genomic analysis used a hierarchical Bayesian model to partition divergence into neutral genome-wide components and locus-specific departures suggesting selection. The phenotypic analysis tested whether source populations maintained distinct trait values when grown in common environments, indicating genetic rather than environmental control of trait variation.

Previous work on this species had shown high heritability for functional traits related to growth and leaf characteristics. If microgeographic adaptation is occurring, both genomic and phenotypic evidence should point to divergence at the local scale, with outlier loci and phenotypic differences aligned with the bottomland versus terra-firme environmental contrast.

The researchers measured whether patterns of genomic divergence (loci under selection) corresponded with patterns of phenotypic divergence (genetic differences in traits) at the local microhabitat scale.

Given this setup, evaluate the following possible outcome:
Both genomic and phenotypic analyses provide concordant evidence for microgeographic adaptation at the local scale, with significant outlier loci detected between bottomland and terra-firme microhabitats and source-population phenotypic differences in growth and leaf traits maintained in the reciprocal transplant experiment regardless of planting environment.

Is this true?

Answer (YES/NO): YES